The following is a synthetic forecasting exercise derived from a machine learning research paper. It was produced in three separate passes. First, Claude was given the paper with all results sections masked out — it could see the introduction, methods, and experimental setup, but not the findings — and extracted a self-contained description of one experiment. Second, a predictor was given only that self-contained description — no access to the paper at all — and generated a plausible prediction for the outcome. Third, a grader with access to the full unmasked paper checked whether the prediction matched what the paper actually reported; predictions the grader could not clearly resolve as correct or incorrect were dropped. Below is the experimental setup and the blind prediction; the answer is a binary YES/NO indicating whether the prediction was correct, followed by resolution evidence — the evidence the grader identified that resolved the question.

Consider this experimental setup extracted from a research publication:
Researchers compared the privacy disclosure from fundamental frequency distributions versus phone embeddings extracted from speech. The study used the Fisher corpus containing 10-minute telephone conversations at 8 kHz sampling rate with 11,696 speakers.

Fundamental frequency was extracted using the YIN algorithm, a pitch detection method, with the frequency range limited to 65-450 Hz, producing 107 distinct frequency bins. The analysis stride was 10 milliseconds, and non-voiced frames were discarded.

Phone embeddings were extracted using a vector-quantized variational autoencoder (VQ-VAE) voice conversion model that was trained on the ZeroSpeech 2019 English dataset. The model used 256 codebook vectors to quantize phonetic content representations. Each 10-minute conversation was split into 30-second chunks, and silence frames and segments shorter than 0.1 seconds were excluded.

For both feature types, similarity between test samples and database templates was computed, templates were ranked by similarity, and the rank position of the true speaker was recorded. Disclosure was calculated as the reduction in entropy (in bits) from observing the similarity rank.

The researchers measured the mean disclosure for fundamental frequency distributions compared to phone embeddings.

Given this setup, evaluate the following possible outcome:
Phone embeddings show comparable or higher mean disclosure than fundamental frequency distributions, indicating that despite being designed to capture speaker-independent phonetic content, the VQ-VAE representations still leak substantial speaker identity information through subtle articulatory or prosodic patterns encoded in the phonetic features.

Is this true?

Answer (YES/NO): YES